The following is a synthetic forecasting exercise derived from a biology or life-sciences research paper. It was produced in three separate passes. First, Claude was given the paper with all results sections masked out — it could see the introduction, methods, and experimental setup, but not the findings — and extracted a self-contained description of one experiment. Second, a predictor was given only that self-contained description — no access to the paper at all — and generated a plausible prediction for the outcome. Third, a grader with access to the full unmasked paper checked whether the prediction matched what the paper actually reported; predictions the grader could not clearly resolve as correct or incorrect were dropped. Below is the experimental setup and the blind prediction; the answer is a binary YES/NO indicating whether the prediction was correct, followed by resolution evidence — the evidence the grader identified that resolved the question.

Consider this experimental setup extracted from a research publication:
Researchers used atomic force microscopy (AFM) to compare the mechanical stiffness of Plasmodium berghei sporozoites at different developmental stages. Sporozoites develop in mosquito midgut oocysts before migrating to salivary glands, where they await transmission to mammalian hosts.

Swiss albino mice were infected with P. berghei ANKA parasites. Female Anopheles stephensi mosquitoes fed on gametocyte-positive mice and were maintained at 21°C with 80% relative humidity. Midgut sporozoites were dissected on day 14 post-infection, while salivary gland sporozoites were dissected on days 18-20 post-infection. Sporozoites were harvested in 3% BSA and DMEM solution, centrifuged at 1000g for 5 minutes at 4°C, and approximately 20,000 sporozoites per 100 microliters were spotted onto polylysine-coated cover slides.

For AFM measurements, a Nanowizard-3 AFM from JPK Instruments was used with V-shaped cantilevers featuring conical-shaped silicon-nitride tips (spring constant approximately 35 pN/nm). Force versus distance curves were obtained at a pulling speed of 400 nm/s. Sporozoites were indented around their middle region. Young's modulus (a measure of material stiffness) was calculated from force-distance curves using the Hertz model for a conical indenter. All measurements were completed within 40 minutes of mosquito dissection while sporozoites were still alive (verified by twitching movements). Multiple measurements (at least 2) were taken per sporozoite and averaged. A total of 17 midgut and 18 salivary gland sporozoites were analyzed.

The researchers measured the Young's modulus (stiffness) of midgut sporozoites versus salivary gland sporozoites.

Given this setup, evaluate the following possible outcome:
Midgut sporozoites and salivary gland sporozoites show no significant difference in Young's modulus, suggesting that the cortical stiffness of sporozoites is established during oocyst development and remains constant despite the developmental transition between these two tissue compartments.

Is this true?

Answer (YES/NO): NO